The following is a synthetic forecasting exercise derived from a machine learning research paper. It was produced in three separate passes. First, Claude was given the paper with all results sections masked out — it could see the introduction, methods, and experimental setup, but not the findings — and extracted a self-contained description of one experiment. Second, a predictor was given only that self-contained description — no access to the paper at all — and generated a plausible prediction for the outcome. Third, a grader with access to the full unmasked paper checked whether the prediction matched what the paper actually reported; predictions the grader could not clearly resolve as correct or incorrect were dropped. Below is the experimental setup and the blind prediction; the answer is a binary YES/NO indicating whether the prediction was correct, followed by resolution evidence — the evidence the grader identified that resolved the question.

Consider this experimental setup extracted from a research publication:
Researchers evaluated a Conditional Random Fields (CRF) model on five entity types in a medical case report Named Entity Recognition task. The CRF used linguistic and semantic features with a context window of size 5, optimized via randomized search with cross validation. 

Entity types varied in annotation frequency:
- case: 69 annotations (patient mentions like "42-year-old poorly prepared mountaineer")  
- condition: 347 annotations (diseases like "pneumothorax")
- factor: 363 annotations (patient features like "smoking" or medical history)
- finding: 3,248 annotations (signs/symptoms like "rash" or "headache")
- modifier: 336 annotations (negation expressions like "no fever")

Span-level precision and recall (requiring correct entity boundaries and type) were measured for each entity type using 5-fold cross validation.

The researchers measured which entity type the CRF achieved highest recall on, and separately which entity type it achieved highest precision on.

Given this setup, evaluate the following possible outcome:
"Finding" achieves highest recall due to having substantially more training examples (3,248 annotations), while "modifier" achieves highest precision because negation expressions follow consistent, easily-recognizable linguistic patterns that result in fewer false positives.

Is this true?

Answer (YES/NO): NO